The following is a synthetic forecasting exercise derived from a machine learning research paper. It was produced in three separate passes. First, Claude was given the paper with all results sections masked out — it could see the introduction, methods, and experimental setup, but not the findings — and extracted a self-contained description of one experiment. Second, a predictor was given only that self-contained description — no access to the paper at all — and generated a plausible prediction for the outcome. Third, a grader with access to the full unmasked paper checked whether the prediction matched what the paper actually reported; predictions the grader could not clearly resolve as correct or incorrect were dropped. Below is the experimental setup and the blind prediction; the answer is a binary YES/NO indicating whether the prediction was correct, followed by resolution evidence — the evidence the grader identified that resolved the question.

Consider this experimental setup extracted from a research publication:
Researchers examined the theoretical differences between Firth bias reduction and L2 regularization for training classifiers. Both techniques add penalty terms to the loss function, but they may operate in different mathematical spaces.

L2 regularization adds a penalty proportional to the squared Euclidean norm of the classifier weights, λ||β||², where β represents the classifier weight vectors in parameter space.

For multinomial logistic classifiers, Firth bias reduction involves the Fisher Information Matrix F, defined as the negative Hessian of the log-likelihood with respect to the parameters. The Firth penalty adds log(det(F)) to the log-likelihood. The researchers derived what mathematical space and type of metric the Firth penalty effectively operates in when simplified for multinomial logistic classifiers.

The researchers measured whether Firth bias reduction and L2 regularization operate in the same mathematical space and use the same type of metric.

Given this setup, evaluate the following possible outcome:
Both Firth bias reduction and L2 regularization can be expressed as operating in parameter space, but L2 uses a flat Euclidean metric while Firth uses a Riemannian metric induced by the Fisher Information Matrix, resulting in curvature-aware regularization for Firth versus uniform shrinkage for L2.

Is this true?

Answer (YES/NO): NO